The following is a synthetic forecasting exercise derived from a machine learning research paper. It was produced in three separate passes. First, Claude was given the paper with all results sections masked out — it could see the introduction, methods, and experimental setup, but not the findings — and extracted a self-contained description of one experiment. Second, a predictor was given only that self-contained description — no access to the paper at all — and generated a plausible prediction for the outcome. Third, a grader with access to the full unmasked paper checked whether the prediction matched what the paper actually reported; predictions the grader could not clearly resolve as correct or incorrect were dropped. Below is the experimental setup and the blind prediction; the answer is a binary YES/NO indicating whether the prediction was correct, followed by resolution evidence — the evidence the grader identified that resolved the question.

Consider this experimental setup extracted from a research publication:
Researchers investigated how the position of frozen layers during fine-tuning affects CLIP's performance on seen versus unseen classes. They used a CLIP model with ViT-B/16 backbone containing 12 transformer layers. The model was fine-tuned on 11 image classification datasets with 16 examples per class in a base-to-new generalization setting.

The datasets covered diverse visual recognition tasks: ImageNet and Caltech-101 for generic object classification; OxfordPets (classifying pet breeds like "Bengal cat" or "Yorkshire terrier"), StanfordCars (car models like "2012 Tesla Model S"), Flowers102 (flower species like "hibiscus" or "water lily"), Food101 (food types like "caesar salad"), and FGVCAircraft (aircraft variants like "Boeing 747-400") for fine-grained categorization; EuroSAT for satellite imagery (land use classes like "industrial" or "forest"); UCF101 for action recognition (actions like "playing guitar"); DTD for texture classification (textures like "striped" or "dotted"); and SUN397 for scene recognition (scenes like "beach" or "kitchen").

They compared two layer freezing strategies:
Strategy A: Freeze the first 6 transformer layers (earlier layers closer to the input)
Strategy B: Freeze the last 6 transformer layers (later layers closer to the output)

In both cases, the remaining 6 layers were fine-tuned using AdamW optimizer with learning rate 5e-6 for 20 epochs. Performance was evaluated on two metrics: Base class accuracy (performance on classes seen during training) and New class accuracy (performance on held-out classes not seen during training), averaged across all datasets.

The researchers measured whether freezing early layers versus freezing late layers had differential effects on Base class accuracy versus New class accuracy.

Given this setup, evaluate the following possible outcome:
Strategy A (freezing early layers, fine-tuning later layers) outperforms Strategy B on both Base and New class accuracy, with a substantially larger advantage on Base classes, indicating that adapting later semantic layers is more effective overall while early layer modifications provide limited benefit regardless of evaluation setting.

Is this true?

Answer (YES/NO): NO